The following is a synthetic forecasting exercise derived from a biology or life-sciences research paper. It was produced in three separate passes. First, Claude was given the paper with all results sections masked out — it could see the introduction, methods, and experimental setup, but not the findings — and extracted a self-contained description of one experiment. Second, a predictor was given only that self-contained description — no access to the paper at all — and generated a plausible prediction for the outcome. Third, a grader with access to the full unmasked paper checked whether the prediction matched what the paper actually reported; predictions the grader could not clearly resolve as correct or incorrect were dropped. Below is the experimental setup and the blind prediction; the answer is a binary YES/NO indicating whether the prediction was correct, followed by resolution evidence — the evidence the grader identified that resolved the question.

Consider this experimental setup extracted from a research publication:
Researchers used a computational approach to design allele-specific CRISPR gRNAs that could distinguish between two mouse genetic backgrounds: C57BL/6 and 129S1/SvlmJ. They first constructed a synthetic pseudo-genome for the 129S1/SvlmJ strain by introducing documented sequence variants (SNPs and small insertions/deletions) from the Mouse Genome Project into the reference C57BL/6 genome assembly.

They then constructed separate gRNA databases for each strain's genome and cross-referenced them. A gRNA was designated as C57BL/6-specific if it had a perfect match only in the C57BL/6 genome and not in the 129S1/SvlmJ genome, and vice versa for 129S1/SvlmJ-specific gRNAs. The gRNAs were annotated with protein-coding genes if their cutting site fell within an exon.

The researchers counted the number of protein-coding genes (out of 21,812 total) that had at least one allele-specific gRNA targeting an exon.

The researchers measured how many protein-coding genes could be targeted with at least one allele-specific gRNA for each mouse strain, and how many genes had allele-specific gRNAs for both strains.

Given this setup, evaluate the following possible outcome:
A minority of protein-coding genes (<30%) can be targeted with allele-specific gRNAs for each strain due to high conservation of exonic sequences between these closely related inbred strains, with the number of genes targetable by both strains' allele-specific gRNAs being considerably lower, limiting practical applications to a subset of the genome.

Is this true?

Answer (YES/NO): NO